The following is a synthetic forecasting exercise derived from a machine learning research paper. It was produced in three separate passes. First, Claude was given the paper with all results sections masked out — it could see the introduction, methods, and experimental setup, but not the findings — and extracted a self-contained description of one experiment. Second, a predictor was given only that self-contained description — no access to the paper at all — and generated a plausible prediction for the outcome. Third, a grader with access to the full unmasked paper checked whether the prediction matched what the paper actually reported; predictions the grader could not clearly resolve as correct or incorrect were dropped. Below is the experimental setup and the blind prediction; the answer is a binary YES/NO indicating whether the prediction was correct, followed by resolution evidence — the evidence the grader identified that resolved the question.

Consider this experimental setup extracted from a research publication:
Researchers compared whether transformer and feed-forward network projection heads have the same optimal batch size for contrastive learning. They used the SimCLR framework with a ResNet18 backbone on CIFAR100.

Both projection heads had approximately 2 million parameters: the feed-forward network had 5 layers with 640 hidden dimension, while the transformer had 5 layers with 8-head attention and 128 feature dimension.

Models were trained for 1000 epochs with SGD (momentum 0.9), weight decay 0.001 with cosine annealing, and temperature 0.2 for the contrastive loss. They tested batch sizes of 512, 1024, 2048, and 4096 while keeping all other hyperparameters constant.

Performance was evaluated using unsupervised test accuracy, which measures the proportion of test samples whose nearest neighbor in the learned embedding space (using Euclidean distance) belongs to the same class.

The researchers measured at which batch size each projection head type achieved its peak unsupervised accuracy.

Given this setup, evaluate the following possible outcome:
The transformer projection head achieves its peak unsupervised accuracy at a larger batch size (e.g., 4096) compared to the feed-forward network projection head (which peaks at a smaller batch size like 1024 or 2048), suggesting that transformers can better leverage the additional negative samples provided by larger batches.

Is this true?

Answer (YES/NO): NO